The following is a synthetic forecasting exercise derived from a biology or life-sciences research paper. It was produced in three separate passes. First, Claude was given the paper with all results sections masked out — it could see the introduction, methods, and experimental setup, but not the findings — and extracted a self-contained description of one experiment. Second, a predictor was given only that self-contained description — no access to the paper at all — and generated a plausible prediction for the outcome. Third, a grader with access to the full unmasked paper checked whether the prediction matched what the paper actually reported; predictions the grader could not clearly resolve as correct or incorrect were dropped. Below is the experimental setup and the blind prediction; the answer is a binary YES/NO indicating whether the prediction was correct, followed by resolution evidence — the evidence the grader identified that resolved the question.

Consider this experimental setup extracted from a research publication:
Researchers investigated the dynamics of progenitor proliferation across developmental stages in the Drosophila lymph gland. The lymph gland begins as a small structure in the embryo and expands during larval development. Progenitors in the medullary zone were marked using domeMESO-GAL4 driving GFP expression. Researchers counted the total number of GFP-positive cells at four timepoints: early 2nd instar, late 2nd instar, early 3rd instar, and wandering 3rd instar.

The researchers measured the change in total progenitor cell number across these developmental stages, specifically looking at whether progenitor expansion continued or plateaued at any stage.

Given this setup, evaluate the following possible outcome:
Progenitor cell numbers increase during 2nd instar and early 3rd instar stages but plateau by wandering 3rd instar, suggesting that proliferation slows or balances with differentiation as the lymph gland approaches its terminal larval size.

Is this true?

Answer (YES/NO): NO